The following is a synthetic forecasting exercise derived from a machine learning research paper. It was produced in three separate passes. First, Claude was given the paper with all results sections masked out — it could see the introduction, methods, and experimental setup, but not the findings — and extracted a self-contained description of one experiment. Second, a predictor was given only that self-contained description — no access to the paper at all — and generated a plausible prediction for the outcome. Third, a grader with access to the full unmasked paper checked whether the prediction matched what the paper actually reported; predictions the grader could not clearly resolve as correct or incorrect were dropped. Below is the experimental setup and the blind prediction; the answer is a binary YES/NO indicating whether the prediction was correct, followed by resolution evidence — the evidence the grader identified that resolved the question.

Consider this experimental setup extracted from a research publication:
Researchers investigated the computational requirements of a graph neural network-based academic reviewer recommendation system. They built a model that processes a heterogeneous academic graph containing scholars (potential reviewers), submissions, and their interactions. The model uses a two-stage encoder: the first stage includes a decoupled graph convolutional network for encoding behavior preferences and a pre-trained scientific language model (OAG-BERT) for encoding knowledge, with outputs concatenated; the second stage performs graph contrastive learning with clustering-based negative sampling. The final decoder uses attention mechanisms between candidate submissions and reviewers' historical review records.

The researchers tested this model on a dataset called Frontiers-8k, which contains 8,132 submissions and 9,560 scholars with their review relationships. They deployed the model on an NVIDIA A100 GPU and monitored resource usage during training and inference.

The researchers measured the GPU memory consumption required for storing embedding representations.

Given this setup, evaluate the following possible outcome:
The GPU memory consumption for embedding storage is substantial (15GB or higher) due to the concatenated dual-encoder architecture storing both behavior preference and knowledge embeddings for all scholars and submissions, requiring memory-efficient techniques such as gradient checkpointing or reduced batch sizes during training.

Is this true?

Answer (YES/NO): NO